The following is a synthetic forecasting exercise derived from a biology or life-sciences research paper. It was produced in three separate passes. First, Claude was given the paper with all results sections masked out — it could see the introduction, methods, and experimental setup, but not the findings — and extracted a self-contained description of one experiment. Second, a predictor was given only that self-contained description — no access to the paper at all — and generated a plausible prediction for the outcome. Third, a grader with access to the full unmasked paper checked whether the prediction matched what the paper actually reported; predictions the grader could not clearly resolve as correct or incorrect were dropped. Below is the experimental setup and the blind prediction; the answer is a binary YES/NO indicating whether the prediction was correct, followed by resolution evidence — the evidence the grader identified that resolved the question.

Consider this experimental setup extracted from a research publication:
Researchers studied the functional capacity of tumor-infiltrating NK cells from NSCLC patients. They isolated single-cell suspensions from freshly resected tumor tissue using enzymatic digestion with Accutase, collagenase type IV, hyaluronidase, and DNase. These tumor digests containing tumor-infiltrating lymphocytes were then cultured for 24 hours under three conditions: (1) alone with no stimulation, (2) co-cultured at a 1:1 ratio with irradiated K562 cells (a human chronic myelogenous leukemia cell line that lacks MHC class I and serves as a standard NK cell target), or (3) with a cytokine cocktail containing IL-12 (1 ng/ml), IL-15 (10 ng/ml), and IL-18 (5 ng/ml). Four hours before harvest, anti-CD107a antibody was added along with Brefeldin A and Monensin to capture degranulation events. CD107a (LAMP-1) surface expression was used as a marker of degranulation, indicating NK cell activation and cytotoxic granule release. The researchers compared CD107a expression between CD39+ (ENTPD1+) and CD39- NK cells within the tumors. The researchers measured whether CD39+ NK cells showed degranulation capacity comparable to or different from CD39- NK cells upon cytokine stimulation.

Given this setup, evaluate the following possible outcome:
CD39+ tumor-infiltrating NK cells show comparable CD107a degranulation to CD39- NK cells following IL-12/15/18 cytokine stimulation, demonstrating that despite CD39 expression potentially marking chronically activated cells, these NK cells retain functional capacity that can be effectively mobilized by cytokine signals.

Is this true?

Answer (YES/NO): NO